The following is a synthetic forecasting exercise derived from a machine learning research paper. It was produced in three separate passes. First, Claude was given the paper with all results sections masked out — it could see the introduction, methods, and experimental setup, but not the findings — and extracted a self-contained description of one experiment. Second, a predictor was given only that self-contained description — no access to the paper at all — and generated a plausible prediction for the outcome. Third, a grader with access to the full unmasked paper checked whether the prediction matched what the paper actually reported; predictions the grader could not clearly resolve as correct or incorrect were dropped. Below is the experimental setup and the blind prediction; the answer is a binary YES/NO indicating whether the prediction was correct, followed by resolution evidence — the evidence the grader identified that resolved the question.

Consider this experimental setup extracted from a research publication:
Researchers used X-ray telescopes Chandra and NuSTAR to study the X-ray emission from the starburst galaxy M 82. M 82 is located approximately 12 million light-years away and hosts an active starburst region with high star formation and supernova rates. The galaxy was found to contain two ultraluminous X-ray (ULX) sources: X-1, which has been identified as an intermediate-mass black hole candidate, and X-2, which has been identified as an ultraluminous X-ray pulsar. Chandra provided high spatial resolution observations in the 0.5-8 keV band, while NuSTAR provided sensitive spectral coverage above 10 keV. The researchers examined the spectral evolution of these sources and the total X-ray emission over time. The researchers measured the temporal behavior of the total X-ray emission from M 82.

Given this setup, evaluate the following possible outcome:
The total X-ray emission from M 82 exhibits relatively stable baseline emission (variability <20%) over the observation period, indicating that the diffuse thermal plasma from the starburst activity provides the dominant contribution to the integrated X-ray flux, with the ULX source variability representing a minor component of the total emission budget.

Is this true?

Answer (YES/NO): NO